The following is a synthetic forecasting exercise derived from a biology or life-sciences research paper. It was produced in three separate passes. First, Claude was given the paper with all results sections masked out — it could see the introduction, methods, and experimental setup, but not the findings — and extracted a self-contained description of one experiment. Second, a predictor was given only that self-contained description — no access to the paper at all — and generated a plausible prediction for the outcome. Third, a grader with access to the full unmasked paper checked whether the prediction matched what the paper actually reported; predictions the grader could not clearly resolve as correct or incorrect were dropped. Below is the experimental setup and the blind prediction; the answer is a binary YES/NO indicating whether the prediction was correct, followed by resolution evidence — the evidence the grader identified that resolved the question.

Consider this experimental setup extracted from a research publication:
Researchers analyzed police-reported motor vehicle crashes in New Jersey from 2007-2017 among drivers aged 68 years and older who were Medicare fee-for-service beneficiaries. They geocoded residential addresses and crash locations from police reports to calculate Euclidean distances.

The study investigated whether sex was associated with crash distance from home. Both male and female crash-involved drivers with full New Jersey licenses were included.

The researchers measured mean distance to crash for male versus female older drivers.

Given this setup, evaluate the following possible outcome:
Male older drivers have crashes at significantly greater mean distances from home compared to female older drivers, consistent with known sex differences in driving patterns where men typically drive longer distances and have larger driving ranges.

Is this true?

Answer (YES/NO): YES